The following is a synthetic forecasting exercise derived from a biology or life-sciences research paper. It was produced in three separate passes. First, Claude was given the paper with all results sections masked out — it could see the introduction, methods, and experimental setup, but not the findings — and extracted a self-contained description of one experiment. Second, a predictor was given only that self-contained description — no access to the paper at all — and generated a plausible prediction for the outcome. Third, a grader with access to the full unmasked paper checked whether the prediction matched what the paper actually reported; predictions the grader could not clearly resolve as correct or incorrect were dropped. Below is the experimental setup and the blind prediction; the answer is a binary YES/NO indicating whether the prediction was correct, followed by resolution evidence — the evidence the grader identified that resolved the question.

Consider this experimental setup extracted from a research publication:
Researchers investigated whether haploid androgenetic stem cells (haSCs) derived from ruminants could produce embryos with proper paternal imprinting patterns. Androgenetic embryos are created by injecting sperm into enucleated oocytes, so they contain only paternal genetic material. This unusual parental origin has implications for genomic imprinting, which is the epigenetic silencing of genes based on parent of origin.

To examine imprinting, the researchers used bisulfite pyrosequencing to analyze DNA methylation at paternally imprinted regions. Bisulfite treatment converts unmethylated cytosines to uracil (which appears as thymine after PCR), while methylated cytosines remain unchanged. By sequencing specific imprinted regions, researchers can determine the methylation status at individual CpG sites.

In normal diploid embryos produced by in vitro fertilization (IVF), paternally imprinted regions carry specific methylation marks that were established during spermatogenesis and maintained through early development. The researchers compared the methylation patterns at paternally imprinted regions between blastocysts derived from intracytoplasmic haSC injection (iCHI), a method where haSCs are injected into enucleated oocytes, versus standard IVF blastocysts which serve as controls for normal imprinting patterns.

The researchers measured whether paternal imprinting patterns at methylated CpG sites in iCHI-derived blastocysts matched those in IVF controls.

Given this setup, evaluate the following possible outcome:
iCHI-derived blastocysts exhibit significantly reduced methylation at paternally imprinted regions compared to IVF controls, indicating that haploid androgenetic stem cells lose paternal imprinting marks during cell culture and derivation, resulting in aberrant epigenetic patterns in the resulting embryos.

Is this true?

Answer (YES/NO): NO